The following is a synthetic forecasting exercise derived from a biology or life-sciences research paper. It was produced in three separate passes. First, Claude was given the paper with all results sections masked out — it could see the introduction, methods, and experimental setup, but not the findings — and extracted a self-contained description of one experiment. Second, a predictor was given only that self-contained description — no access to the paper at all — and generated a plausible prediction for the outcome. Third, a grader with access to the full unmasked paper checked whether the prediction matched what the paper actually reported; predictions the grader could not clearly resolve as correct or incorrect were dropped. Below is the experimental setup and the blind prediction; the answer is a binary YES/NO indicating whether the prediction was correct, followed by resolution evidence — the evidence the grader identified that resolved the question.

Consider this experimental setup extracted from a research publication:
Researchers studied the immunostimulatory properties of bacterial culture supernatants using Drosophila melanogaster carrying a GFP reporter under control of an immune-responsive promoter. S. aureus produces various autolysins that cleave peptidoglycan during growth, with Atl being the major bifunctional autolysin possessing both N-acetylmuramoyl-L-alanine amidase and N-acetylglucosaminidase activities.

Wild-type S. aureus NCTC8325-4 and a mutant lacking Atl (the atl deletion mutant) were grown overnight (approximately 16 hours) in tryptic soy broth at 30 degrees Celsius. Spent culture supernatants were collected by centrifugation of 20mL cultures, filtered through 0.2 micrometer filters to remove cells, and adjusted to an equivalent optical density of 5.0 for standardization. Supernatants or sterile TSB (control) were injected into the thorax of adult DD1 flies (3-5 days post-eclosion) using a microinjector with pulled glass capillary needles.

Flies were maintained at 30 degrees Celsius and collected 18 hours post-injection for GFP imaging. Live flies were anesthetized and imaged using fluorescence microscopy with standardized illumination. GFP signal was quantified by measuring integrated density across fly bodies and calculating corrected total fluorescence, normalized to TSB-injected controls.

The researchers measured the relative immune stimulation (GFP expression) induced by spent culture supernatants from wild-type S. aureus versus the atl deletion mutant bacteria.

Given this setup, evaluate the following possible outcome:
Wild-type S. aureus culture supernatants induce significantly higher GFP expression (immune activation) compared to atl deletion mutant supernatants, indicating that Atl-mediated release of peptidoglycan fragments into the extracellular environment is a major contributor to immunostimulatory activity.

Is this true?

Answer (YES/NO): NO